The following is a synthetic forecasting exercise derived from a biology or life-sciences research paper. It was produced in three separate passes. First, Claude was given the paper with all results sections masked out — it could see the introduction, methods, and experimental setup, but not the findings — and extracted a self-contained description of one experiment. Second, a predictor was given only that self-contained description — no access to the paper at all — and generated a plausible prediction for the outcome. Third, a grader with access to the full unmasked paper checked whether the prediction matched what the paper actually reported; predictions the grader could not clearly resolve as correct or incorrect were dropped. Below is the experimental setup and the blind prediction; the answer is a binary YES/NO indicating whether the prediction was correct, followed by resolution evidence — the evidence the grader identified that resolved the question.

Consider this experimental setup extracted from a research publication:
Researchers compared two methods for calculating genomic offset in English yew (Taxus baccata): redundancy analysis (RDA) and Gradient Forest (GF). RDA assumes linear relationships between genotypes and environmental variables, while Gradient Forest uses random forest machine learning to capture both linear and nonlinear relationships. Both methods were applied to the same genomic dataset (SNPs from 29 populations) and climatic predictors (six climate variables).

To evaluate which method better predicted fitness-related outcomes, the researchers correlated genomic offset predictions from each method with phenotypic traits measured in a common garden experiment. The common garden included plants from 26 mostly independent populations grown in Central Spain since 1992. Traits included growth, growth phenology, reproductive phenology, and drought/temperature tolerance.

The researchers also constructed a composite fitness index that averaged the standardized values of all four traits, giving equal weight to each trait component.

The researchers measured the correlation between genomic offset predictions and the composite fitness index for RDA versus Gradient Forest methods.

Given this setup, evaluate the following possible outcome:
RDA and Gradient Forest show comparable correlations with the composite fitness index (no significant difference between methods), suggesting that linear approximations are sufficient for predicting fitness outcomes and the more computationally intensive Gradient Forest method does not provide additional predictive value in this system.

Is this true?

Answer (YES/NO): YES